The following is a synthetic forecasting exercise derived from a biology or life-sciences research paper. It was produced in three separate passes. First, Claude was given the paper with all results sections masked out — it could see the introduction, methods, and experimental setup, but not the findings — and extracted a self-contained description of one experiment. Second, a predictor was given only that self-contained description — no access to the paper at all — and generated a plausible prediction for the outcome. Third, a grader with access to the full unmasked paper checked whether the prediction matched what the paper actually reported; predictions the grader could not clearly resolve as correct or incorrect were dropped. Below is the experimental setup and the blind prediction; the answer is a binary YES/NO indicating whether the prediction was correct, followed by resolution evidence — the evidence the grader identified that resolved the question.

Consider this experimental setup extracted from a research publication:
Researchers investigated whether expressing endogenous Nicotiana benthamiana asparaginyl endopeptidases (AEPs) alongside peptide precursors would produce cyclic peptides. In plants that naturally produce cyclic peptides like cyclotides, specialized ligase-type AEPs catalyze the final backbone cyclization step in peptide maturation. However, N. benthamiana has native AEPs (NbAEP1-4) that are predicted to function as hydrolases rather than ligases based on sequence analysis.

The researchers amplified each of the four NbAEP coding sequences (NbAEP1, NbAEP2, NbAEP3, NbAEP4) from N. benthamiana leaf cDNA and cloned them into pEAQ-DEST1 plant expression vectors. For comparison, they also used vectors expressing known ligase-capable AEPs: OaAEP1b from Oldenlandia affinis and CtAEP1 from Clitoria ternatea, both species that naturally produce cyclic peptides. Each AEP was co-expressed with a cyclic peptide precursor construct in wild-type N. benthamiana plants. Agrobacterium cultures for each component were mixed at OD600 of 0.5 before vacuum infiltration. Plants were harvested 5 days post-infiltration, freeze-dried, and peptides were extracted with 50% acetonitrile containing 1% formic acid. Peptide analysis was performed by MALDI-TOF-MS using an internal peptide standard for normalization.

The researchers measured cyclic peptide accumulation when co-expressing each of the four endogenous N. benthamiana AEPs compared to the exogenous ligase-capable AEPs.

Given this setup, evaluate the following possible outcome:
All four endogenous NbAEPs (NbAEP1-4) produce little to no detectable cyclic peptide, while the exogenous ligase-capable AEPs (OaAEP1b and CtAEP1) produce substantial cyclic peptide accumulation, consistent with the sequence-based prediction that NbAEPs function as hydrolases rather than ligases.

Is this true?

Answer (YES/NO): YES